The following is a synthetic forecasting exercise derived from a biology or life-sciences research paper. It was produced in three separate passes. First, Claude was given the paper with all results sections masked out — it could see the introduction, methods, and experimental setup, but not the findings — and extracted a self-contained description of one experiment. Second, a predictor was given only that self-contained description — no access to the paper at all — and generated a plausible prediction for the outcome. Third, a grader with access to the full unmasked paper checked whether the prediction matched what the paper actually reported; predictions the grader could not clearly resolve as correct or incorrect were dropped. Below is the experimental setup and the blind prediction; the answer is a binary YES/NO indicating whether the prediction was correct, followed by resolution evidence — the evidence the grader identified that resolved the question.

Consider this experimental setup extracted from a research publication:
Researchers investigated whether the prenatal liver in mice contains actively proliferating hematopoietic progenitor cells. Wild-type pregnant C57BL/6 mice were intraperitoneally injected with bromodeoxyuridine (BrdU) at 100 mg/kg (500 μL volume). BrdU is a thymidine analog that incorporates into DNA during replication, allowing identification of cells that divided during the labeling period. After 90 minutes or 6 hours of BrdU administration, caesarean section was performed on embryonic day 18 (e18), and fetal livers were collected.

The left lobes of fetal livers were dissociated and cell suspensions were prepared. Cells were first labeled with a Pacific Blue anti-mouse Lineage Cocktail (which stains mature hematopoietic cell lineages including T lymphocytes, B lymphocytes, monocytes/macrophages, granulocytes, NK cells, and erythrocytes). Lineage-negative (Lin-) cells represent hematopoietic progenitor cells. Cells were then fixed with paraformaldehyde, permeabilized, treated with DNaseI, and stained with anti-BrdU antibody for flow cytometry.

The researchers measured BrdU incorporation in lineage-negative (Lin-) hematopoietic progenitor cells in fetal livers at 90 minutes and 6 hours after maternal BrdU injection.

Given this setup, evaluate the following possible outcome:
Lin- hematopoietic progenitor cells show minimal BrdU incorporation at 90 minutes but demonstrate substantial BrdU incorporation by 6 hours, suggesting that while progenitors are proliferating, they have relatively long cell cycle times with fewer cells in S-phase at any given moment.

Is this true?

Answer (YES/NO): NO